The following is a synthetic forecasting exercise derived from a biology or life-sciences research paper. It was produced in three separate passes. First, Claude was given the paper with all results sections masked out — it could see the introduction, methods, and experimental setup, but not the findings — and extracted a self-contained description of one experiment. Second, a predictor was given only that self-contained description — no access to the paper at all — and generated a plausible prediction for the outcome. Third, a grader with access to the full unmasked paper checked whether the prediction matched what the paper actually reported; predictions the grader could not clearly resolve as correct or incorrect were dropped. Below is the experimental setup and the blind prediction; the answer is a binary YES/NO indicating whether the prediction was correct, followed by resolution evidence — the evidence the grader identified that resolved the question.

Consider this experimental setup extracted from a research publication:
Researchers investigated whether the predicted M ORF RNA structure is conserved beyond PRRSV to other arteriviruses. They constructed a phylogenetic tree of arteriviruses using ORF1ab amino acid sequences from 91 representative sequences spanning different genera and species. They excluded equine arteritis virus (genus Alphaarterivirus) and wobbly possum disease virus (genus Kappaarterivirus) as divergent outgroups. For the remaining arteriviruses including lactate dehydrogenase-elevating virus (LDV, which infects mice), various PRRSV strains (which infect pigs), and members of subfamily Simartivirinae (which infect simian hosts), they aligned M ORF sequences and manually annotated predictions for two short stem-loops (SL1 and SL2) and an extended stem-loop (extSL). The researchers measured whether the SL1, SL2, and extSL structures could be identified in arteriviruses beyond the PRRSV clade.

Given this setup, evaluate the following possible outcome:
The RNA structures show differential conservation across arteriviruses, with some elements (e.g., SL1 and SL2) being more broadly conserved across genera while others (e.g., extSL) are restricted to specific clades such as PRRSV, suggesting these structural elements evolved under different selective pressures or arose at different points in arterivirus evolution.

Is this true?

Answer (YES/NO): NO